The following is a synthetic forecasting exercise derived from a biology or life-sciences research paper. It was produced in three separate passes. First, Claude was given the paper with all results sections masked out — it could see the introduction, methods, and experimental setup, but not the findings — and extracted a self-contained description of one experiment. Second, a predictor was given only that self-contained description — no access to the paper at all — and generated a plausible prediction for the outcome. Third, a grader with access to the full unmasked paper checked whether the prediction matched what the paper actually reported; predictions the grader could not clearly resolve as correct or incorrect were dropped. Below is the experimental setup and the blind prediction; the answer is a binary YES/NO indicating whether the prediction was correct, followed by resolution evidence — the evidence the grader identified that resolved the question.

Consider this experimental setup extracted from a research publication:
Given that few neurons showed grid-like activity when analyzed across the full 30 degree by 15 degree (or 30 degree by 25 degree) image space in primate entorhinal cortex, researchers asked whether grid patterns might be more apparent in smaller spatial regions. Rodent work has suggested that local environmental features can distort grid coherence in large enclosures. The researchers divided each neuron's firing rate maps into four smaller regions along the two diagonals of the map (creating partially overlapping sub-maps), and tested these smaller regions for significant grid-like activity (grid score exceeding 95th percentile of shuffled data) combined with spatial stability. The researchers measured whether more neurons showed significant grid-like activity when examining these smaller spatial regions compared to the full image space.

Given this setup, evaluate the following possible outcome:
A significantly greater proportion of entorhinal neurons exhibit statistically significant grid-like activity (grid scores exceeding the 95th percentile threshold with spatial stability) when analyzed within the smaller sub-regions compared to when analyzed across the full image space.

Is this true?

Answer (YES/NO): YES